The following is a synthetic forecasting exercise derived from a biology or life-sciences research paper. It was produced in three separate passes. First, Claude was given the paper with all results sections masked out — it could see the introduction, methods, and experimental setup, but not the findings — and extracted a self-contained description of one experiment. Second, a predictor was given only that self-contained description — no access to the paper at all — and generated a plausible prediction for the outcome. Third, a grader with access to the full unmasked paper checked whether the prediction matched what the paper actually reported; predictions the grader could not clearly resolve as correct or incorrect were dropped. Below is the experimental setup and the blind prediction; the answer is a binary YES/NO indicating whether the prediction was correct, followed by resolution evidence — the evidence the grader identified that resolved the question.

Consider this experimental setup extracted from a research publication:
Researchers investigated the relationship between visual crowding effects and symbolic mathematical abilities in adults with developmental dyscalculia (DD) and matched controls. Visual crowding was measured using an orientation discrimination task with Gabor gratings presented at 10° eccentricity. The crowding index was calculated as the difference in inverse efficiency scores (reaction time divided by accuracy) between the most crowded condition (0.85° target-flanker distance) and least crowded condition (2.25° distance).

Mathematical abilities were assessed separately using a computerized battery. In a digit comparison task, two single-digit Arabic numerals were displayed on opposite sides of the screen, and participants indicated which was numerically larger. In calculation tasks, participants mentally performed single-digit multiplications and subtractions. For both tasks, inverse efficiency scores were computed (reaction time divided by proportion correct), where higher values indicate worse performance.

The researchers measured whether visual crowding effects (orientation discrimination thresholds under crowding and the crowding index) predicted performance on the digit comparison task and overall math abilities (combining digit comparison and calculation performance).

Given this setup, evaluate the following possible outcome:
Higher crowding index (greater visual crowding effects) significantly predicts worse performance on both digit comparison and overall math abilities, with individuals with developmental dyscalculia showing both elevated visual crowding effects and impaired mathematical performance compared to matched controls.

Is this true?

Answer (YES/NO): YES